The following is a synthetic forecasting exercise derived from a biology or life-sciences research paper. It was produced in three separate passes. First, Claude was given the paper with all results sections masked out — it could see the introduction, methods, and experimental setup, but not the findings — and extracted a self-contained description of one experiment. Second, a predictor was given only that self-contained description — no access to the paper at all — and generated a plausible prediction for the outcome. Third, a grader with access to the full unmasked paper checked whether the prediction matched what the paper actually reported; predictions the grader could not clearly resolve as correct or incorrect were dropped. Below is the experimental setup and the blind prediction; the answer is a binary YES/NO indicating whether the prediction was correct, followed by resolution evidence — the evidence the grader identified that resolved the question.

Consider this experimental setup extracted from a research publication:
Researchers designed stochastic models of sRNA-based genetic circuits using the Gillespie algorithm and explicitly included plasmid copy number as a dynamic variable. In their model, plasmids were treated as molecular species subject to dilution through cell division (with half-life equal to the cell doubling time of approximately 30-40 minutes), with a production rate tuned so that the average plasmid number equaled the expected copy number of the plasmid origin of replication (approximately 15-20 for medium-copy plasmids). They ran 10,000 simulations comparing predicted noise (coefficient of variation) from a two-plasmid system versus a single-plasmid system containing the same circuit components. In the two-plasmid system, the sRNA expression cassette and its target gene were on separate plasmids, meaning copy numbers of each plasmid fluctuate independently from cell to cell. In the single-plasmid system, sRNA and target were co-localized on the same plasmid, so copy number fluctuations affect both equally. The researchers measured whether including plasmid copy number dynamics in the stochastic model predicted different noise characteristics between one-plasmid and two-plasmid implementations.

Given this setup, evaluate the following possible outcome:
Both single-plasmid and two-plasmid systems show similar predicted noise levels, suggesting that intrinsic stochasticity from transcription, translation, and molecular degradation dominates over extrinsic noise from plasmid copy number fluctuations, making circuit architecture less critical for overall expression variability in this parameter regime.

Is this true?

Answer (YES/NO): NO